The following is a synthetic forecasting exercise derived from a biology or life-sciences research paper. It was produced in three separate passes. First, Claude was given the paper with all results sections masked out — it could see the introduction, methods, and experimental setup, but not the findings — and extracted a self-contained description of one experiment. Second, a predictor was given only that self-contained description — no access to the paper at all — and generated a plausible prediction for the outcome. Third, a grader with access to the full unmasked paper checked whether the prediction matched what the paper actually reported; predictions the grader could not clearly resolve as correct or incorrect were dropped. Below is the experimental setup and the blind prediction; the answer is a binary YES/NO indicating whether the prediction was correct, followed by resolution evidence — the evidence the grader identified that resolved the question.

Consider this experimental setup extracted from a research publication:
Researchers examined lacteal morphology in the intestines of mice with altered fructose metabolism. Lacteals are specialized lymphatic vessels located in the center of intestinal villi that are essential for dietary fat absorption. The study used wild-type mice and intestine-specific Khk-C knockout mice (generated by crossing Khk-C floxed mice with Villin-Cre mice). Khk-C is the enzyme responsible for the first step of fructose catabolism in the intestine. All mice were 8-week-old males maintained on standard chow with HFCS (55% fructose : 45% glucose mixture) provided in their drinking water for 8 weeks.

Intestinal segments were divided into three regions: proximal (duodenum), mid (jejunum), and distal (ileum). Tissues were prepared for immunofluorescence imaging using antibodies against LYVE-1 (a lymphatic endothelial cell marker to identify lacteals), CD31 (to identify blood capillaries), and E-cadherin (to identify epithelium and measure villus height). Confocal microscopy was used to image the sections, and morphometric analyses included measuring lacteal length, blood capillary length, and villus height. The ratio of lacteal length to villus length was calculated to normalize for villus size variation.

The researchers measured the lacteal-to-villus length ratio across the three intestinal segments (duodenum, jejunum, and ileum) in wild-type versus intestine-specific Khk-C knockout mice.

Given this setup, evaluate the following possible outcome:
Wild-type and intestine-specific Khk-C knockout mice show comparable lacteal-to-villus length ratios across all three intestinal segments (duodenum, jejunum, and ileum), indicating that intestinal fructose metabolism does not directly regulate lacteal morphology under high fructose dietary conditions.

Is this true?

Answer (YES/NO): NO